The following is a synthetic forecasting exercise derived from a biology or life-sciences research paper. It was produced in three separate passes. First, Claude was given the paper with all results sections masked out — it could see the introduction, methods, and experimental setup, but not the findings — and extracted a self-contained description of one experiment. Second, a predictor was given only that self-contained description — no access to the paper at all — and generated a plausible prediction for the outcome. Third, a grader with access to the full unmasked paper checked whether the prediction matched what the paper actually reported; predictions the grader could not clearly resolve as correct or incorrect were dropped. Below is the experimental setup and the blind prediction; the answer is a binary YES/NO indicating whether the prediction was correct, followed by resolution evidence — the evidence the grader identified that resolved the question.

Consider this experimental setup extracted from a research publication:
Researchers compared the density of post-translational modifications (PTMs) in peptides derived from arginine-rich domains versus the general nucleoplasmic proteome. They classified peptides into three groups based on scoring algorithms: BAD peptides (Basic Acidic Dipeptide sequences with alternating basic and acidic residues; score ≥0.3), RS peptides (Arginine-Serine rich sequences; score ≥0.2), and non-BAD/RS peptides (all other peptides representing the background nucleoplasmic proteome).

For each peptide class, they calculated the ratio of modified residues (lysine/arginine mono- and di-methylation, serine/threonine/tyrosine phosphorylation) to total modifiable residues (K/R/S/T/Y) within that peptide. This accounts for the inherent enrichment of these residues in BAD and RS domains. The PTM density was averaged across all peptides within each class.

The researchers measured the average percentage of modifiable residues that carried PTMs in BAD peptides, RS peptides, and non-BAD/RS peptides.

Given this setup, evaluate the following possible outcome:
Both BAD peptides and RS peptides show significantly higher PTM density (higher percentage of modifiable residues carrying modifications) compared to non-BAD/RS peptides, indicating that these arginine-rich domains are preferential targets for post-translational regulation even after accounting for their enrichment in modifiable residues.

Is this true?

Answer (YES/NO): YES